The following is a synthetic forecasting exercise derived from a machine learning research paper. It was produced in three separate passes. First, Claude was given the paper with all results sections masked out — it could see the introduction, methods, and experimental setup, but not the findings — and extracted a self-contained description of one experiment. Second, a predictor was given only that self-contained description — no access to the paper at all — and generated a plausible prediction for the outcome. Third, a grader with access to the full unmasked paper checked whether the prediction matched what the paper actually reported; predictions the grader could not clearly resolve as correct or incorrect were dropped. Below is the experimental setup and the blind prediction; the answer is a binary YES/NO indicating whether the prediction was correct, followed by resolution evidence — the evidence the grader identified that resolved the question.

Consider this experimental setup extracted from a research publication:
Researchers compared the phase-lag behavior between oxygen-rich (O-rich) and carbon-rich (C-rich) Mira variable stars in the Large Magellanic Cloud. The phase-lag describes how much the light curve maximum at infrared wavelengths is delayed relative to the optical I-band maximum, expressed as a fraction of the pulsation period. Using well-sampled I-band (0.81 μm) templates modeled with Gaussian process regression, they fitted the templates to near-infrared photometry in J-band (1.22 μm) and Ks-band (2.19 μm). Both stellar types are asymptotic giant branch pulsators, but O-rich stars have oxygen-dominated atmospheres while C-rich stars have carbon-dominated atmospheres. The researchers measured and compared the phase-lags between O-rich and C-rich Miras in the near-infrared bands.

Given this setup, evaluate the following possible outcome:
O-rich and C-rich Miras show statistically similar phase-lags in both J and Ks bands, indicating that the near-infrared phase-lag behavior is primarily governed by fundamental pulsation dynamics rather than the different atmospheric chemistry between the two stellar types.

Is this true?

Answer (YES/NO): NO